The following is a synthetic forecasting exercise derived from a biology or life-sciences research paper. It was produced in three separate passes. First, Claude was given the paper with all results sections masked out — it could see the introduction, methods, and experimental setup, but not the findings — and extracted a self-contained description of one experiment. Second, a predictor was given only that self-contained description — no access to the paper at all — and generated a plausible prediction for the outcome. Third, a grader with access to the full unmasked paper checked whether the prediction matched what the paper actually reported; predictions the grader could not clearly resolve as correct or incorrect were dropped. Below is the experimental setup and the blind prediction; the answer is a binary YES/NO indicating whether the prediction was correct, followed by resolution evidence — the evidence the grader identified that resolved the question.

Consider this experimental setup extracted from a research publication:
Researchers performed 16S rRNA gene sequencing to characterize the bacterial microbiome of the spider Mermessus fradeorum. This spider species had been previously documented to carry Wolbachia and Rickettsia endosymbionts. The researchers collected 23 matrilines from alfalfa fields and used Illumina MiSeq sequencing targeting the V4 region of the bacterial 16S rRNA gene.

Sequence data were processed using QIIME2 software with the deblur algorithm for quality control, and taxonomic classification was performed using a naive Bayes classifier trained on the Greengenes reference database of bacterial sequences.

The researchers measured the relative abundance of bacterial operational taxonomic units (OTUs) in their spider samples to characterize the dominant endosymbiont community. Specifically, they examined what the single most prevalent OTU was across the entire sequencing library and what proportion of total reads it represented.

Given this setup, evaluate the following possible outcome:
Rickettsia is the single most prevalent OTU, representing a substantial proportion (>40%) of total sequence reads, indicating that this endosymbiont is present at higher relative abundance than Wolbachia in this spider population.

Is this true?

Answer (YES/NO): NO